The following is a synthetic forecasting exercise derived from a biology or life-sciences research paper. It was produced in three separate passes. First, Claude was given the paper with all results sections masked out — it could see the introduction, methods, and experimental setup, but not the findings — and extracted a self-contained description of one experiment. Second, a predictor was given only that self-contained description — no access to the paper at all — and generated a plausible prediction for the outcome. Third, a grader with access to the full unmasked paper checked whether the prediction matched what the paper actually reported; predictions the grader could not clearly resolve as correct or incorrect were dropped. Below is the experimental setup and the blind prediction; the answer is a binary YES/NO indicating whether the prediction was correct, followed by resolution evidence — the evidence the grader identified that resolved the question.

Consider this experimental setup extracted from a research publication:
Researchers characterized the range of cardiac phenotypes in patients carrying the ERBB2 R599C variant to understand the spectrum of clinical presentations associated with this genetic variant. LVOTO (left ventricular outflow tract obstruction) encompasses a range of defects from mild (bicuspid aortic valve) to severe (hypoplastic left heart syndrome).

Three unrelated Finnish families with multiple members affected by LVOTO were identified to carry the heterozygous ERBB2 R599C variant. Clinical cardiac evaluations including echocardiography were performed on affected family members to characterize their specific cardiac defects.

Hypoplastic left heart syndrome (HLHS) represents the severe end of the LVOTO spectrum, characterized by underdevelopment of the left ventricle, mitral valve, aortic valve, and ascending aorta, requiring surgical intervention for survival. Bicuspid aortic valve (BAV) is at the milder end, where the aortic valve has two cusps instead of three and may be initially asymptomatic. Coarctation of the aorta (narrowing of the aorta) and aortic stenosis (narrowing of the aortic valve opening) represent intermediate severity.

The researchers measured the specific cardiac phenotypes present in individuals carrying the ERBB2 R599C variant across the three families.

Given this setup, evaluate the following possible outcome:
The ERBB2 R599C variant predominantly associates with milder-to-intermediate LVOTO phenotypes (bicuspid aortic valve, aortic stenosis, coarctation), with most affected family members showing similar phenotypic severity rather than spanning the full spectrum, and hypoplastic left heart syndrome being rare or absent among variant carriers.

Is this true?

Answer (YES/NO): NO